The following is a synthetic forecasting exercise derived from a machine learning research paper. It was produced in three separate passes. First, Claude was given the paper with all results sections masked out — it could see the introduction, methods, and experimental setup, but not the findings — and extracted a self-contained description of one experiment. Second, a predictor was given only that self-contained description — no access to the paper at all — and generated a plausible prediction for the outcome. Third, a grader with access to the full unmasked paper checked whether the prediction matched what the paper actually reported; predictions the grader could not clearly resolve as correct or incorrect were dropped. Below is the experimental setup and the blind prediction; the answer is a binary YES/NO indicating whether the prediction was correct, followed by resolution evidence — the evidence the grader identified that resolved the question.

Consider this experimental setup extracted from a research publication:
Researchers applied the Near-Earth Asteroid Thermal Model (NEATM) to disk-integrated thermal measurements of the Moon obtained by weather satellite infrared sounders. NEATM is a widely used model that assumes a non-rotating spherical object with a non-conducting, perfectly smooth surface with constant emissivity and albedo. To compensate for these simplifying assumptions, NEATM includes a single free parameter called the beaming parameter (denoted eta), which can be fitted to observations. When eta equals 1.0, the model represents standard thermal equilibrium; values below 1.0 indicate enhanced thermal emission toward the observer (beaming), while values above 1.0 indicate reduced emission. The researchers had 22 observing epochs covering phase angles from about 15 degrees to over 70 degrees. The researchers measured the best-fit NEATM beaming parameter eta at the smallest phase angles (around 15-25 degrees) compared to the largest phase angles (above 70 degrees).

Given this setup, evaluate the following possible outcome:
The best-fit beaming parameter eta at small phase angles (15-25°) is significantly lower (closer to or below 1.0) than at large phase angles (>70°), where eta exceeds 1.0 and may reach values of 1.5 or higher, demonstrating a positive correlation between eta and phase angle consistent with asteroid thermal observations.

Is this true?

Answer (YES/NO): NO